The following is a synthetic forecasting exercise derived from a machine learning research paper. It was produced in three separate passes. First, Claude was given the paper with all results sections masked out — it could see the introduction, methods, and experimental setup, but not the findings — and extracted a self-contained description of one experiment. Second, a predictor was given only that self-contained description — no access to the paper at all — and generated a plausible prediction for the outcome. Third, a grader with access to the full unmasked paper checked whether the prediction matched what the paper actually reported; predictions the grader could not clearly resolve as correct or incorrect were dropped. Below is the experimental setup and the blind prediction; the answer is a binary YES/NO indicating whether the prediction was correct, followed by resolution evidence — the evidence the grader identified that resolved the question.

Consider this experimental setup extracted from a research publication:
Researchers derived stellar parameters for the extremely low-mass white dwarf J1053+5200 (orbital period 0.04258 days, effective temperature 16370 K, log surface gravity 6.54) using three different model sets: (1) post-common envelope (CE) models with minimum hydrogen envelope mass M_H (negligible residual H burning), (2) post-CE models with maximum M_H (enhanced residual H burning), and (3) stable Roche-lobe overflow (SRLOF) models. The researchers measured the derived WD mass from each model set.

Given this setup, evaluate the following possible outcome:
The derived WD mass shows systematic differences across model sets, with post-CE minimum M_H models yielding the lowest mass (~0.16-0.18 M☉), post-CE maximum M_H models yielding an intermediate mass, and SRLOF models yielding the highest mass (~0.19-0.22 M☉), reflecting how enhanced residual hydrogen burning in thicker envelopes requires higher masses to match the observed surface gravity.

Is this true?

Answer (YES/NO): NO